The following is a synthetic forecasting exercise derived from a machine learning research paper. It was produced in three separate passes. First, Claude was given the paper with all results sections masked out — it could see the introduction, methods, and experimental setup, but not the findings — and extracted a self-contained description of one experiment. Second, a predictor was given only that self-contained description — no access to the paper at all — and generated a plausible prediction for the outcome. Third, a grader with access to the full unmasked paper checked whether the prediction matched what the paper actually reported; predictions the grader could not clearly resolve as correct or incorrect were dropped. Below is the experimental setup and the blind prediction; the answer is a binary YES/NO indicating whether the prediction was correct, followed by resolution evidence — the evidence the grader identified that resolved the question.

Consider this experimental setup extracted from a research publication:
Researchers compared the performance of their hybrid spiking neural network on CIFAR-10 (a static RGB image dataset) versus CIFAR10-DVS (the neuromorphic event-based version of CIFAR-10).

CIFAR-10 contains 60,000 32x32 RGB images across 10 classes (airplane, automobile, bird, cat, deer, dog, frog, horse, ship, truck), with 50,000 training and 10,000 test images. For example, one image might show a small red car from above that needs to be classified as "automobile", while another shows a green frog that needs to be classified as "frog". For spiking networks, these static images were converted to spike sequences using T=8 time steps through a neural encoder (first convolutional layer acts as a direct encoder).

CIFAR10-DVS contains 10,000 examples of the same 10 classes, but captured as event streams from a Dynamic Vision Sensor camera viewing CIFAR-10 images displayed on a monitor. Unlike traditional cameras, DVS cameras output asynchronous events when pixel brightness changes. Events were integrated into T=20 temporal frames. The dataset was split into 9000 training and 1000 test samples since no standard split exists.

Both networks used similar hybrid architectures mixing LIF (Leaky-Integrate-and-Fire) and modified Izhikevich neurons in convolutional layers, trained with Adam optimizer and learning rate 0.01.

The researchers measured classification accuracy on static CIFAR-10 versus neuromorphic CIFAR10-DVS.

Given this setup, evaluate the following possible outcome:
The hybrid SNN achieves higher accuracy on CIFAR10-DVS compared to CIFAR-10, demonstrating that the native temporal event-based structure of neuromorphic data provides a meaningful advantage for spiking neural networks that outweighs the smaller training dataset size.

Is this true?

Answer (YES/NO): NO